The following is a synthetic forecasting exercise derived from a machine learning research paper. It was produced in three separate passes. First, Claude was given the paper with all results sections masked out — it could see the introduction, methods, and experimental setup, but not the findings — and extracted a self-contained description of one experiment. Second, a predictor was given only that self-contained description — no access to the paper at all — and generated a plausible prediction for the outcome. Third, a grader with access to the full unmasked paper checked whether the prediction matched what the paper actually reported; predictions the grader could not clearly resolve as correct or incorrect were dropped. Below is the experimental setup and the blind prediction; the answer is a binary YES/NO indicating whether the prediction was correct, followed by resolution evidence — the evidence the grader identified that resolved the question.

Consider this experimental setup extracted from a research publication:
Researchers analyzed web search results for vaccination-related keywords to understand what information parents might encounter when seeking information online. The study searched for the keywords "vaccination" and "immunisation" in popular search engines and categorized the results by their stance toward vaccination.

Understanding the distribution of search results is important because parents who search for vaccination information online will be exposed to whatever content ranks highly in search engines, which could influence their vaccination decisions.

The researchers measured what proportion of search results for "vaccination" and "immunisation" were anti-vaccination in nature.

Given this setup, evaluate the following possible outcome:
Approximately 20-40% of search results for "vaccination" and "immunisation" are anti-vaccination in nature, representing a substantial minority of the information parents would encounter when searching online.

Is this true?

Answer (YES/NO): NO